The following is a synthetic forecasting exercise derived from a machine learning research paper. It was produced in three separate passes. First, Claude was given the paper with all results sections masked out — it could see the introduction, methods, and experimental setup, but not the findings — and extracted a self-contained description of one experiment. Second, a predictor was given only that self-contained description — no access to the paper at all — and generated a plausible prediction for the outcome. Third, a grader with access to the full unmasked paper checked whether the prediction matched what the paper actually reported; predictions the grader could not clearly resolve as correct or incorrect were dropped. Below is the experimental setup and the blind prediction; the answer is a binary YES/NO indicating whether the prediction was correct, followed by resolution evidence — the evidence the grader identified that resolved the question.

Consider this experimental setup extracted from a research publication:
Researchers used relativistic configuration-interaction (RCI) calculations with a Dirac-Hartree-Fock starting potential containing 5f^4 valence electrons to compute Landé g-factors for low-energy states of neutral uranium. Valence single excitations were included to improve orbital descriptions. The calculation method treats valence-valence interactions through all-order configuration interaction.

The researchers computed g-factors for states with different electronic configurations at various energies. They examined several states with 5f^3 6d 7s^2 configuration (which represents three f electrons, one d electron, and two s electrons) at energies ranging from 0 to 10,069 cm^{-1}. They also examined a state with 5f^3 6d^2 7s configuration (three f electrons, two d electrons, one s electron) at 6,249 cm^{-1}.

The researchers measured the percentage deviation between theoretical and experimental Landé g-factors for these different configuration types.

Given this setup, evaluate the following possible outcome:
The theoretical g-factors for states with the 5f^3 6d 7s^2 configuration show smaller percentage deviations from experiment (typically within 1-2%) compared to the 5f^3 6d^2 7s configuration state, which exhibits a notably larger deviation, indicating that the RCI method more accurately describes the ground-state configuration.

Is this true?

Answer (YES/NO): YES